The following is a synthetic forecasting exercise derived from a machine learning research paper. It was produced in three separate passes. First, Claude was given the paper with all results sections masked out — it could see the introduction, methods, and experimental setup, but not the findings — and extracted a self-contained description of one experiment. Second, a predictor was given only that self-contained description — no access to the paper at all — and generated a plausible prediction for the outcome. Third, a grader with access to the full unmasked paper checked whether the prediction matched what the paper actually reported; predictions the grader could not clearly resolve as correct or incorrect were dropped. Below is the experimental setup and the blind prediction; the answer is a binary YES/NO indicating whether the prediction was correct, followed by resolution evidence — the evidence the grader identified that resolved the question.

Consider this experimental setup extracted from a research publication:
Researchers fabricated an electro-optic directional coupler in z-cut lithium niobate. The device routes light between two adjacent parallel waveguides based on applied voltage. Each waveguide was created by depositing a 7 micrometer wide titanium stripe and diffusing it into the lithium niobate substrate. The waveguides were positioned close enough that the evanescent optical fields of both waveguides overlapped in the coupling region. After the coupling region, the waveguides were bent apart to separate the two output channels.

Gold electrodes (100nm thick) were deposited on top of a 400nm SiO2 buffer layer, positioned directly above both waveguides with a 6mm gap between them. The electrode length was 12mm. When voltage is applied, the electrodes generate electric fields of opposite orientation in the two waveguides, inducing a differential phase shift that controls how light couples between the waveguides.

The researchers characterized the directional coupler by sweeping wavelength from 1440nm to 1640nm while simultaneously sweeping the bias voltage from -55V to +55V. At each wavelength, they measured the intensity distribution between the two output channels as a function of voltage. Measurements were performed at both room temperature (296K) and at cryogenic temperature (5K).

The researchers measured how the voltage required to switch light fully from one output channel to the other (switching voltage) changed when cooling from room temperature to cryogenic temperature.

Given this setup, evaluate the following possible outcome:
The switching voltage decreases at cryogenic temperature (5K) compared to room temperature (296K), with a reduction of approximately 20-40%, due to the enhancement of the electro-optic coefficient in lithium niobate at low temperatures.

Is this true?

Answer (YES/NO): NO